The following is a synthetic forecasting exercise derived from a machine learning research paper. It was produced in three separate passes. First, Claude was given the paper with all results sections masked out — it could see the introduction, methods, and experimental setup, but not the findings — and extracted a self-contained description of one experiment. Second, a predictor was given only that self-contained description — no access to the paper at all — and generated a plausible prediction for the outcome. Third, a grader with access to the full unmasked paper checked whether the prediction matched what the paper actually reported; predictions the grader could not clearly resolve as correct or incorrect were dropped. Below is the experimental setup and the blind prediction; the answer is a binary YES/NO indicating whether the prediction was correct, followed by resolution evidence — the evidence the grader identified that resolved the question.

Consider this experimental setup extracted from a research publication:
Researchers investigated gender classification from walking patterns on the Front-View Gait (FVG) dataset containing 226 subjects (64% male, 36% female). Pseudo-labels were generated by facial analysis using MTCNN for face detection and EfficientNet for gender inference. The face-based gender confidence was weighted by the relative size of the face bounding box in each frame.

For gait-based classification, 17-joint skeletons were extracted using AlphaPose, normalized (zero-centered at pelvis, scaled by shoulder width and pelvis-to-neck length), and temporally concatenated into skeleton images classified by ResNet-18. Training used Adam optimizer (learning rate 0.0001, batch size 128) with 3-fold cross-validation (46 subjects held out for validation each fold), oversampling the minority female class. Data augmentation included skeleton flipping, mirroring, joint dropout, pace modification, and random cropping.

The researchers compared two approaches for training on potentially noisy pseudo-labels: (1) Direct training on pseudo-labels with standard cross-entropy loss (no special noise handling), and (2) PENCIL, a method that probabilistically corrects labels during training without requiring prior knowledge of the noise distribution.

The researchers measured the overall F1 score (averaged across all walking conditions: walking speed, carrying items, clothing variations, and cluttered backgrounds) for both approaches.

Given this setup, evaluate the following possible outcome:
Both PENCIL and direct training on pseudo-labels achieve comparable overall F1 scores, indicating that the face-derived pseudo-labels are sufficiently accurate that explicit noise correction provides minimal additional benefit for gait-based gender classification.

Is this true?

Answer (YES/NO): YES